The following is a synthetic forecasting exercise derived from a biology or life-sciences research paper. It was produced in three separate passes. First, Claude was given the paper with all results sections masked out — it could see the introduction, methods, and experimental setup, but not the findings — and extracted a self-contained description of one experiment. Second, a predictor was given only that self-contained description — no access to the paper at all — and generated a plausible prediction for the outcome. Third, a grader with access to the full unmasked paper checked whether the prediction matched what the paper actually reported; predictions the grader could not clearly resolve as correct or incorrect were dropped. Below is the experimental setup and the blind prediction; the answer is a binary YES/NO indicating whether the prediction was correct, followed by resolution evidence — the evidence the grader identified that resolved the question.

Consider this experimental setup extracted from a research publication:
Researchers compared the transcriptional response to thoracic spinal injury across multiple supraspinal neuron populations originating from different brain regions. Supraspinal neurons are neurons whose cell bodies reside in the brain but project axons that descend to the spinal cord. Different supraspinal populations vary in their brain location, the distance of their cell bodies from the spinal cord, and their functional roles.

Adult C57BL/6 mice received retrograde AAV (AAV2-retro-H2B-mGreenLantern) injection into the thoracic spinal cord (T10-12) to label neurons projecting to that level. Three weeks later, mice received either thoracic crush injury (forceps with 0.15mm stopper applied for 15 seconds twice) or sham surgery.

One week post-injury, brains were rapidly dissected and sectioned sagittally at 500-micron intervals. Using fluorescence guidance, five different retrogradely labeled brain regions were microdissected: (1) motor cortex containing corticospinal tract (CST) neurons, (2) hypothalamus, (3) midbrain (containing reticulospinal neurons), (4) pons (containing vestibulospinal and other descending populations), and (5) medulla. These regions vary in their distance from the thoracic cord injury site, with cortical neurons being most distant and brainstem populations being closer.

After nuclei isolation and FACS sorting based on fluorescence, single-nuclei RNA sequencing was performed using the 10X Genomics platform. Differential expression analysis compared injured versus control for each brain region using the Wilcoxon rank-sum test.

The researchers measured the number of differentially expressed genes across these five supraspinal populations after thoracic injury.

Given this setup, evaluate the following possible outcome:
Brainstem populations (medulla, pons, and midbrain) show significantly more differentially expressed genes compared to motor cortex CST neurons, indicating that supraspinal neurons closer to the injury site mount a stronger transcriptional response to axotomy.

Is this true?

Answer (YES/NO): NO